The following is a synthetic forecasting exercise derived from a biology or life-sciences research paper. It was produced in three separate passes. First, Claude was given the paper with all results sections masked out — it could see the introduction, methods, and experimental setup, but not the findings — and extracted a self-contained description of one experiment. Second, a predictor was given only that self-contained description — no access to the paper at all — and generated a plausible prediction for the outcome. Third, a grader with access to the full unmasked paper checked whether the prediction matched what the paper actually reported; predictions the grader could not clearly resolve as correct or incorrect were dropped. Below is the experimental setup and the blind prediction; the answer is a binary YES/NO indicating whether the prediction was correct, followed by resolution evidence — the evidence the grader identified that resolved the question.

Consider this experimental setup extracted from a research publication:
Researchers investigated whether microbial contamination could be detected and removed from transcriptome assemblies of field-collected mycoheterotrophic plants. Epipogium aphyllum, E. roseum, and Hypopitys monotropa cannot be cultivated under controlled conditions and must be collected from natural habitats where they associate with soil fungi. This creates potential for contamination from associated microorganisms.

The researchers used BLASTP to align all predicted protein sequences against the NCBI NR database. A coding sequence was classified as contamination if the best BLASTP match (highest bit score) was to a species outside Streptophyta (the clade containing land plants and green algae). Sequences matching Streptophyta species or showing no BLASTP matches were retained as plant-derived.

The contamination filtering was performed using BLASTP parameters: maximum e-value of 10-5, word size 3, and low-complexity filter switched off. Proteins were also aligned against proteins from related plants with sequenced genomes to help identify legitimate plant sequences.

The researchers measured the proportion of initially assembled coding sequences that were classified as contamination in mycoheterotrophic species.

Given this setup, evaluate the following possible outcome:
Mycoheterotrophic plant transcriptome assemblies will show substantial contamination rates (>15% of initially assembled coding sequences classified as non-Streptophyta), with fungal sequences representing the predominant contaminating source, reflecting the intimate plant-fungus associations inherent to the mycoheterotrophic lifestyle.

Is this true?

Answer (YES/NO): NO